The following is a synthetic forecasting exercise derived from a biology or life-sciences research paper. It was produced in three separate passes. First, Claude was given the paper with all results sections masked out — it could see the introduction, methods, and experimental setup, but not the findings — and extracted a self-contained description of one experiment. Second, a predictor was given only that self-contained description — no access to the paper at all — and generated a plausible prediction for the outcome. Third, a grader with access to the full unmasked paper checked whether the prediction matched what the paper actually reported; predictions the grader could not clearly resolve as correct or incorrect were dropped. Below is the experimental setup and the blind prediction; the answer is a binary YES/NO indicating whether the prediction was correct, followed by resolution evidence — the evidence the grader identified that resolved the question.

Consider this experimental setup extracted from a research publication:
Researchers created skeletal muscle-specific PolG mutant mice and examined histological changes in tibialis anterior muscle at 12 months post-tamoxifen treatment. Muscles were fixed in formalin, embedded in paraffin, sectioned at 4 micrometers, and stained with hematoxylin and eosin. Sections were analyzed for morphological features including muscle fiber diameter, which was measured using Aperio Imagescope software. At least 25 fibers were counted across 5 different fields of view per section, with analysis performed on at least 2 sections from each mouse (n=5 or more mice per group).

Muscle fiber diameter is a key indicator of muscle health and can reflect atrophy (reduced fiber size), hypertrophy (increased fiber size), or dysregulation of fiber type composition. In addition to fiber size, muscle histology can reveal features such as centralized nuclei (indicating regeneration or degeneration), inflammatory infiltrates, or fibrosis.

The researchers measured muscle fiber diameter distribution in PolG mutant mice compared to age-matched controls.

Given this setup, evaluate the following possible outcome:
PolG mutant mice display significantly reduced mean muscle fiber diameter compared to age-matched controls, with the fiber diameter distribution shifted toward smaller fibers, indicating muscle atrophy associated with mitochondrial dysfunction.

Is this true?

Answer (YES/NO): YES